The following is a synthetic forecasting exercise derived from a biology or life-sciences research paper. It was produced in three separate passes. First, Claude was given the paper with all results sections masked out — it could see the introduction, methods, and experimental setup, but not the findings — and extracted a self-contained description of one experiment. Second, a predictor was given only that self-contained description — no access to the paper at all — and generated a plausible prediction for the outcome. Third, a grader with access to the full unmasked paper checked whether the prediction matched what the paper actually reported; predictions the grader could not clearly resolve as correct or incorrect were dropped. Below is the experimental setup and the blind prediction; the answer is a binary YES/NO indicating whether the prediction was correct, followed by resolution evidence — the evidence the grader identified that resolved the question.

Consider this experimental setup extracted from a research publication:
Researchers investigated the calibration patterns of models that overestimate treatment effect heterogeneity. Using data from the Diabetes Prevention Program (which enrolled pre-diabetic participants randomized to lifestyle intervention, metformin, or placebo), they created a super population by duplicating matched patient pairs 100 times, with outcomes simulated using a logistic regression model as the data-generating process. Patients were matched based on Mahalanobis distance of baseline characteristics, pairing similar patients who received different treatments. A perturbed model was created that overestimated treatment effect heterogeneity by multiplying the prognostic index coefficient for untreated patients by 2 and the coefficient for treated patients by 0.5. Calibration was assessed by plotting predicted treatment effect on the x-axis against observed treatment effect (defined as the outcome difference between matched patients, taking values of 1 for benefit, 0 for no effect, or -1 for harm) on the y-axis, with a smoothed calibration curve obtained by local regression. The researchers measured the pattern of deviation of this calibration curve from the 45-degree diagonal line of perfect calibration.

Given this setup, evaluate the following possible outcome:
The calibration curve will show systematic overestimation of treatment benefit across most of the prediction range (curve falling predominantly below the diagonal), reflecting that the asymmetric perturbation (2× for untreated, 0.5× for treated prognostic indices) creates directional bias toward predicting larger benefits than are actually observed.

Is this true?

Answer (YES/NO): NO